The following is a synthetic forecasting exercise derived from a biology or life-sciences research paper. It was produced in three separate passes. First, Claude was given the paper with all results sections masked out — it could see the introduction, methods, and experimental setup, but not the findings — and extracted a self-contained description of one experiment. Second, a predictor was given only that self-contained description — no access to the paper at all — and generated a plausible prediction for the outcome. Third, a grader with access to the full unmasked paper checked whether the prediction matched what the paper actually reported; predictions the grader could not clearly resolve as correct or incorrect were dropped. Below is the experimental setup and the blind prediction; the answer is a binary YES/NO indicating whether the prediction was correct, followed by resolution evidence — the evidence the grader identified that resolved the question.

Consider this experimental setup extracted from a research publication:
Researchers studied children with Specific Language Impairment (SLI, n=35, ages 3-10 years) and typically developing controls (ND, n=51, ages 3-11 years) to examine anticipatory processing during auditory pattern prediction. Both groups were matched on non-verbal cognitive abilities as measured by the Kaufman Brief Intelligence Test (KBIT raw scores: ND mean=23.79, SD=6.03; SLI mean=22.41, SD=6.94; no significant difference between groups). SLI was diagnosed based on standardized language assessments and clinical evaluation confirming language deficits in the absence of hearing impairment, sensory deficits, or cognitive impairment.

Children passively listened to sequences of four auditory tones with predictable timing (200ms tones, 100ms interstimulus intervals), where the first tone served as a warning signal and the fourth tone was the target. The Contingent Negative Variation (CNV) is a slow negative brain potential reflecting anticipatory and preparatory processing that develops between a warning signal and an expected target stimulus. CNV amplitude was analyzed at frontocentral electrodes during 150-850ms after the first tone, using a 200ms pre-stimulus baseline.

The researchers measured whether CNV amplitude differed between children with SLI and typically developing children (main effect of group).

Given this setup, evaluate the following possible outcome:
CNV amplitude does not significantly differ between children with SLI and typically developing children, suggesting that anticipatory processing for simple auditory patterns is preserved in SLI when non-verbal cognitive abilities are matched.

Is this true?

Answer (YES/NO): NO